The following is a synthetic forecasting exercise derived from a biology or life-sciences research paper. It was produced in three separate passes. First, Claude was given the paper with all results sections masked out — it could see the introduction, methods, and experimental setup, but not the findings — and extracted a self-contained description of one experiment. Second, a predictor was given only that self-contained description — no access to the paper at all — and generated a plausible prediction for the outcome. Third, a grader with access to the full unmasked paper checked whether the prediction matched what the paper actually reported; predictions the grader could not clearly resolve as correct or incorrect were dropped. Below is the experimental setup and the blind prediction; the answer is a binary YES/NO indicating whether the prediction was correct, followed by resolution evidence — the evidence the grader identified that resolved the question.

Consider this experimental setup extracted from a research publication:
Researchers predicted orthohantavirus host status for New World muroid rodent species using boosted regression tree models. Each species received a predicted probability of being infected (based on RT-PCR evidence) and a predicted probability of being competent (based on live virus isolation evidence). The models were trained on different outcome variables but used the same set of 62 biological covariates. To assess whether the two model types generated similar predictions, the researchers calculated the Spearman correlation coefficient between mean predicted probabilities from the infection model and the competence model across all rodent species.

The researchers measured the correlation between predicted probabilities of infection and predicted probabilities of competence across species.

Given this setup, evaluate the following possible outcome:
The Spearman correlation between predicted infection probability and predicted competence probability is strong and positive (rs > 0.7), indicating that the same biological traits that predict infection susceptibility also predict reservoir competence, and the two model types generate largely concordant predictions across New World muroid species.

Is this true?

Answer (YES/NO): NO